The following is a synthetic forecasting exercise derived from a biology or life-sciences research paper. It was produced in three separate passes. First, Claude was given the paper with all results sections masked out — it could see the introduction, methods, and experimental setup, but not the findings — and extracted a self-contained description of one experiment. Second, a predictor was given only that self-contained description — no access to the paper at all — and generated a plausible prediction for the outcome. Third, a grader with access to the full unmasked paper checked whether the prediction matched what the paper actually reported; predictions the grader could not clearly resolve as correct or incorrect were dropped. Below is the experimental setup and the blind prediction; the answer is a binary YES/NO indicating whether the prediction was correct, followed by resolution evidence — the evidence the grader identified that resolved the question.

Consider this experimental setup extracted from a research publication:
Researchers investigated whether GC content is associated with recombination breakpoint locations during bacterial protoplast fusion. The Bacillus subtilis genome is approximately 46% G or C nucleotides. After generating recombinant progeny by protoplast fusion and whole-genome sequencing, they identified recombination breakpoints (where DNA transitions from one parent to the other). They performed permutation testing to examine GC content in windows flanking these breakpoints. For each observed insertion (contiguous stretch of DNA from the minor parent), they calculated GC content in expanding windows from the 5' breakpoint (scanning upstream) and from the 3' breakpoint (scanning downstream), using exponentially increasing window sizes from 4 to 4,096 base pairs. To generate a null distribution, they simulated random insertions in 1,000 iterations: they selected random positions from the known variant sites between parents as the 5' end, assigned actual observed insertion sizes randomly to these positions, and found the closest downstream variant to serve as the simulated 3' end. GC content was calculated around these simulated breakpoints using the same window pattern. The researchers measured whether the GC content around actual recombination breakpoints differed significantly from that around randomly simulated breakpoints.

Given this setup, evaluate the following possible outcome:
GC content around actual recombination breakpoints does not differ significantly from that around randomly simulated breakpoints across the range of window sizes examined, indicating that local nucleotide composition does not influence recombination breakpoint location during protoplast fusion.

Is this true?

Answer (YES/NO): YES